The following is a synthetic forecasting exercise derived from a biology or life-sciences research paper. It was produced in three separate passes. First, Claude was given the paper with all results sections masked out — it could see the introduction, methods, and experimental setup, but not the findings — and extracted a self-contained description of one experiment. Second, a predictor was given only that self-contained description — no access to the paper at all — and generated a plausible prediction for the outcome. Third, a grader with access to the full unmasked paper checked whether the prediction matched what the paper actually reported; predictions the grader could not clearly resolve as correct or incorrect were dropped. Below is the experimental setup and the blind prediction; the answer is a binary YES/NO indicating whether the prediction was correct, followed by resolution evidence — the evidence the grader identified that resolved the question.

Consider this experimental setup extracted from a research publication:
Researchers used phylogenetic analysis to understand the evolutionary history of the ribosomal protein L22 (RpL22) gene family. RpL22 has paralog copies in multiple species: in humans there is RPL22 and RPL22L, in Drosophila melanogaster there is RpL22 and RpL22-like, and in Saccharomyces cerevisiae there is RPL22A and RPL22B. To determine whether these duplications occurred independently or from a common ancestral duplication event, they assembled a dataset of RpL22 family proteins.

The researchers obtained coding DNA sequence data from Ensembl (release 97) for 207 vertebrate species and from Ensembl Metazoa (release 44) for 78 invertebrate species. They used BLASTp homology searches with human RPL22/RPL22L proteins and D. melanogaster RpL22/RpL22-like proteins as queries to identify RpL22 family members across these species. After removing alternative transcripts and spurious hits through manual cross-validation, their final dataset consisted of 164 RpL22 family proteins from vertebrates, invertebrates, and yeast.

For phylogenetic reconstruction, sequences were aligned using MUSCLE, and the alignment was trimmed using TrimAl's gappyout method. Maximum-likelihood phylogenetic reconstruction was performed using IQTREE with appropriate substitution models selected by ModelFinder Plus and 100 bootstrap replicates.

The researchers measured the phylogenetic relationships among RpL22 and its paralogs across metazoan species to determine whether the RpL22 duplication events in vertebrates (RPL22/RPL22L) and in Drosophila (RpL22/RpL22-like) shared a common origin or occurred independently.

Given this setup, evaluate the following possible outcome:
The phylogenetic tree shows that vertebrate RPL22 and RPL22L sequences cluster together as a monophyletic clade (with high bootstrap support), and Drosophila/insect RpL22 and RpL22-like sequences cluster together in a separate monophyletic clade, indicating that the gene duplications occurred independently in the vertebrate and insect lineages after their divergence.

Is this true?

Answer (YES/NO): YES